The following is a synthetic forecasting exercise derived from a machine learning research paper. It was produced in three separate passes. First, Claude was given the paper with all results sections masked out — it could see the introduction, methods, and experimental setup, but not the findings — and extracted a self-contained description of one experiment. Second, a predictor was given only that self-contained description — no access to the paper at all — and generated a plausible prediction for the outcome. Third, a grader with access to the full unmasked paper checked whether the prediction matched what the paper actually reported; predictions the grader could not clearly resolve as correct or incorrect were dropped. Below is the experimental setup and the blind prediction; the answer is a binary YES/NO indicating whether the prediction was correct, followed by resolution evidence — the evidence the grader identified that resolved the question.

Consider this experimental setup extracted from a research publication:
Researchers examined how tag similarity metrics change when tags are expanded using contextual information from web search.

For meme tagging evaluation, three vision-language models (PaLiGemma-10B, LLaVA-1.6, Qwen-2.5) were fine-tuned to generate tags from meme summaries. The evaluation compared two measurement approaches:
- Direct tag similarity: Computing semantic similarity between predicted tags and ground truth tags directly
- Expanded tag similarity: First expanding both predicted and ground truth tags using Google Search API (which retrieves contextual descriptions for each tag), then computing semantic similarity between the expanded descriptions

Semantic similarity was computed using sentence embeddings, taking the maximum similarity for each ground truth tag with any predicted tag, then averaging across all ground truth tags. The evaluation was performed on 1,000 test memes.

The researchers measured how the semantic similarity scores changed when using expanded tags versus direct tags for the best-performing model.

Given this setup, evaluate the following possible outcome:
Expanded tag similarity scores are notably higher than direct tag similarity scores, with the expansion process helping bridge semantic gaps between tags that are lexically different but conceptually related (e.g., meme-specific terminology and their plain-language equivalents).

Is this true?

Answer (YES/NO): NO